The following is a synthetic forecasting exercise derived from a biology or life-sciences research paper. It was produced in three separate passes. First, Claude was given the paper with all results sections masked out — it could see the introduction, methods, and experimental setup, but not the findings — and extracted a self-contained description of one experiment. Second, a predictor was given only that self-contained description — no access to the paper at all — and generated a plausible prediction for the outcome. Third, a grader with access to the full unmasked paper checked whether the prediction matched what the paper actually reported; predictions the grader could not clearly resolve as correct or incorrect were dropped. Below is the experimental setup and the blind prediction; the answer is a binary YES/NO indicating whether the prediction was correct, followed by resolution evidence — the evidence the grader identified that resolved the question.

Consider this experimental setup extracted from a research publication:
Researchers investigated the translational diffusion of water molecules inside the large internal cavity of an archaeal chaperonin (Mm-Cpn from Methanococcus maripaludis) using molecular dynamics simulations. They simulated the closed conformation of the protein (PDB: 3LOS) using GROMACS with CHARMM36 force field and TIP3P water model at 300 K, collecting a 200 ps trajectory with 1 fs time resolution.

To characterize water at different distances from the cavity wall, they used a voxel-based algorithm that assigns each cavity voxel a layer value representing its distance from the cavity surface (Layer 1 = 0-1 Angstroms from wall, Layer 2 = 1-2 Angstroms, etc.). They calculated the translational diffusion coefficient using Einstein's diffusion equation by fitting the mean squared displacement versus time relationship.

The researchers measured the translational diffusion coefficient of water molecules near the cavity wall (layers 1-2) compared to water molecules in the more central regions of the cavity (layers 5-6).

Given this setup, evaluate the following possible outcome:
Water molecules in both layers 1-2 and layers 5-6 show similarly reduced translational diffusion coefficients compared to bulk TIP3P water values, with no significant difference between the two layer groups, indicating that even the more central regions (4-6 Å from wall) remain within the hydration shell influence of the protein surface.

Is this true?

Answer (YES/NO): NO